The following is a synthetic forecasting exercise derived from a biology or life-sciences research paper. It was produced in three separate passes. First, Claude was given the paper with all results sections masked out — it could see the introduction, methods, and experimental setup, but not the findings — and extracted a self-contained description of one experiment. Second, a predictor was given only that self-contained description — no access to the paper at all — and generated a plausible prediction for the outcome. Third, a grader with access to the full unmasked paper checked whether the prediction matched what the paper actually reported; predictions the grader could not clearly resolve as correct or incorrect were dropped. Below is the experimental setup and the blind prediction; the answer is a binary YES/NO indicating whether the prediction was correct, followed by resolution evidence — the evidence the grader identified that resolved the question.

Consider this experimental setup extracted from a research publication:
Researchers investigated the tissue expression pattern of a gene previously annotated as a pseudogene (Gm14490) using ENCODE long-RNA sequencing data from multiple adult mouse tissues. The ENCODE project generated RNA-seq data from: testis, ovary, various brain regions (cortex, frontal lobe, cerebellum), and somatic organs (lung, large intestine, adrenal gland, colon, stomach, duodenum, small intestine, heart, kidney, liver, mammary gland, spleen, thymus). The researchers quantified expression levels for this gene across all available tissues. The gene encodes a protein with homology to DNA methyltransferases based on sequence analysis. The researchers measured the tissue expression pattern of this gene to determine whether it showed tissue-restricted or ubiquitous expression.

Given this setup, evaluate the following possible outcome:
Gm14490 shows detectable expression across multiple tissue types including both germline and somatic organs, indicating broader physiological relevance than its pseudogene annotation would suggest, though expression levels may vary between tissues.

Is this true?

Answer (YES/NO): NO